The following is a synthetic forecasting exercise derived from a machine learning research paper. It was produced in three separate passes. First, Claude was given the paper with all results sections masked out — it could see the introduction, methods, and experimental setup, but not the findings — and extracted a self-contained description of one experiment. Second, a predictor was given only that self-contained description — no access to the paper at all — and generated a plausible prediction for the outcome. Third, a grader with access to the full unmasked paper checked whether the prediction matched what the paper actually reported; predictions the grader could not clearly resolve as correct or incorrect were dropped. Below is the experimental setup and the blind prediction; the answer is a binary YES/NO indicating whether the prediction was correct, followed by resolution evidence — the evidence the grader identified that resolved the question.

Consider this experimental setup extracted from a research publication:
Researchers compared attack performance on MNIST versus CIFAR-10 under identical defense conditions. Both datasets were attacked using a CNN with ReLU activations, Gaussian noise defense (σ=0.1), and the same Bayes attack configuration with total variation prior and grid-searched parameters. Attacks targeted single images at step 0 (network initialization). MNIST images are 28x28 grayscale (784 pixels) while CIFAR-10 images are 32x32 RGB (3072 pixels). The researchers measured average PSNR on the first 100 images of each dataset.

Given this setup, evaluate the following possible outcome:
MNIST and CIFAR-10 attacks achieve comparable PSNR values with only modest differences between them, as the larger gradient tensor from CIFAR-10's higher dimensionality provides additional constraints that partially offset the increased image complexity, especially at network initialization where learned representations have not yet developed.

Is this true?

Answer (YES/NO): YES